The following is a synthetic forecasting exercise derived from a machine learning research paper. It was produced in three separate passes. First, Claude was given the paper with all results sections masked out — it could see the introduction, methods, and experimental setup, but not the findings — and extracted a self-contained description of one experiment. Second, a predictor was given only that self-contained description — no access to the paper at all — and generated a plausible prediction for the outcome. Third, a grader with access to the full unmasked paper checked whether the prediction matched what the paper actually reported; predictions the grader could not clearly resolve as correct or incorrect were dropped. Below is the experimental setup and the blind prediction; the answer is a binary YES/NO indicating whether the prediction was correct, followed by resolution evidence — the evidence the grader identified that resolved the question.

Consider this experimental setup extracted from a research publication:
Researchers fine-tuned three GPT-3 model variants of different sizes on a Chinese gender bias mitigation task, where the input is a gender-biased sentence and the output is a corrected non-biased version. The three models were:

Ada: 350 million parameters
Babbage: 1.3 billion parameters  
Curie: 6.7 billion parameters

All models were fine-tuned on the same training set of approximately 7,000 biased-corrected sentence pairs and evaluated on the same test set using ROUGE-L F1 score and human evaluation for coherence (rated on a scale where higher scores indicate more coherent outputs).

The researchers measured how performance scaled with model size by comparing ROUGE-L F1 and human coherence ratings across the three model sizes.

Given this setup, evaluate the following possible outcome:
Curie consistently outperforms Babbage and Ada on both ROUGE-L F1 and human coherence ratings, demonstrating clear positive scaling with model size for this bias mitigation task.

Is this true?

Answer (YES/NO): NO